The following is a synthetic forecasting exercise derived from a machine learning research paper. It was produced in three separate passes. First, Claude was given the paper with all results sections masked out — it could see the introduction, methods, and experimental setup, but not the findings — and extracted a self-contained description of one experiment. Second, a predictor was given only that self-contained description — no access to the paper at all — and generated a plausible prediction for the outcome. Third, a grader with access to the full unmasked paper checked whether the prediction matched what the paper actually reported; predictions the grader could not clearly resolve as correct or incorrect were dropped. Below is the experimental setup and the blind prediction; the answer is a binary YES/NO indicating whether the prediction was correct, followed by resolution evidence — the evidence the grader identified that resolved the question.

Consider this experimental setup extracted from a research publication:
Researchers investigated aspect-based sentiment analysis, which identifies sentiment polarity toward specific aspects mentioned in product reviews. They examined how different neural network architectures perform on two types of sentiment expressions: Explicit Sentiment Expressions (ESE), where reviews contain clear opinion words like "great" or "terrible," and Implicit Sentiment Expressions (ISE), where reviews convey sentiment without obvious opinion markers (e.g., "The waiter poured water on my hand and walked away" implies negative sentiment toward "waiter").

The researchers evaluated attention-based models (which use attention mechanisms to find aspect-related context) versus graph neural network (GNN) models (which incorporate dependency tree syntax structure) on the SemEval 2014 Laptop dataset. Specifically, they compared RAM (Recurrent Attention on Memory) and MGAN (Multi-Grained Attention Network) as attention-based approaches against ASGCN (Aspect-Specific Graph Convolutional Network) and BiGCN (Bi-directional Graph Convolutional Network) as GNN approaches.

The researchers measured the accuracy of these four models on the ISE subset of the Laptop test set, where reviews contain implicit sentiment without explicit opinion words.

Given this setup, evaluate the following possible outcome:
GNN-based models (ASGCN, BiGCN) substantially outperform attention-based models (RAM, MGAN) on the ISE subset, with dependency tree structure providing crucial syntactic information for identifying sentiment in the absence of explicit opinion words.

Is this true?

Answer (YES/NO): NO